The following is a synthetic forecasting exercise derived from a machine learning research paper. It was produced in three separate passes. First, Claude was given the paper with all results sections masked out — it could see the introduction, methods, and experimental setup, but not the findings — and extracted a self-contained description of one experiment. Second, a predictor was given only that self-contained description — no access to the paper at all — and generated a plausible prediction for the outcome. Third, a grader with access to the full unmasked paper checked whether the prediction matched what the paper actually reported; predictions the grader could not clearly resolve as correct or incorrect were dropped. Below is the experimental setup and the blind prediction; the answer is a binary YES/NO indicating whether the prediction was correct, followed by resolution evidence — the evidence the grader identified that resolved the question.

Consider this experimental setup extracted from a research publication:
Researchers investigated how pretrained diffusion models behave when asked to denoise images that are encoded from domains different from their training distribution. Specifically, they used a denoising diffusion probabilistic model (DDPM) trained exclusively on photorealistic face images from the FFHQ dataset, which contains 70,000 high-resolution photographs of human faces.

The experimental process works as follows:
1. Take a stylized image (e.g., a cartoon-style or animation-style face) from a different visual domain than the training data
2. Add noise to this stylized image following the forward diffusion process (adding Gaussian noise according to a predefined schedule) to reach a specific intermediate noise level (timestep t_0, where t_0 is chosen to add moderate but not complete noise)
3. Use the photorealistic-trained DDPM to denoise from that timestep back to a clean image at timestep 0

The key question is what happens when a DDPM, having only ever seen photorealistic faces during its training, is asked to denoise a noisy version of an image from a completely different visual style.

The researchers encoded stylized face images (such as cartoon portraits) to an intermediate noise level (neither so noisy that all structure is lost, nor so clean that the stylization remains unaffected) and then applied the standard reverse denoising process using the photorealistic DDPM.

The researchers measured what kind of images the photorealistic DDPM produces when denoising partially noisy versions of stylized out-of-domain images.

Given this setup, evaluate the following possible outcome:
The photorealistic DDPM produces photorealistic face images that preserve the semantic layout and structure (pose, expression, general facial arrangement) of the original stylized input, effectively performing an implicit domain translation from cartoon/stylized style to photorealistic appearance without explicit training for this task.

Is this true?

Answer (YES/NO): YES